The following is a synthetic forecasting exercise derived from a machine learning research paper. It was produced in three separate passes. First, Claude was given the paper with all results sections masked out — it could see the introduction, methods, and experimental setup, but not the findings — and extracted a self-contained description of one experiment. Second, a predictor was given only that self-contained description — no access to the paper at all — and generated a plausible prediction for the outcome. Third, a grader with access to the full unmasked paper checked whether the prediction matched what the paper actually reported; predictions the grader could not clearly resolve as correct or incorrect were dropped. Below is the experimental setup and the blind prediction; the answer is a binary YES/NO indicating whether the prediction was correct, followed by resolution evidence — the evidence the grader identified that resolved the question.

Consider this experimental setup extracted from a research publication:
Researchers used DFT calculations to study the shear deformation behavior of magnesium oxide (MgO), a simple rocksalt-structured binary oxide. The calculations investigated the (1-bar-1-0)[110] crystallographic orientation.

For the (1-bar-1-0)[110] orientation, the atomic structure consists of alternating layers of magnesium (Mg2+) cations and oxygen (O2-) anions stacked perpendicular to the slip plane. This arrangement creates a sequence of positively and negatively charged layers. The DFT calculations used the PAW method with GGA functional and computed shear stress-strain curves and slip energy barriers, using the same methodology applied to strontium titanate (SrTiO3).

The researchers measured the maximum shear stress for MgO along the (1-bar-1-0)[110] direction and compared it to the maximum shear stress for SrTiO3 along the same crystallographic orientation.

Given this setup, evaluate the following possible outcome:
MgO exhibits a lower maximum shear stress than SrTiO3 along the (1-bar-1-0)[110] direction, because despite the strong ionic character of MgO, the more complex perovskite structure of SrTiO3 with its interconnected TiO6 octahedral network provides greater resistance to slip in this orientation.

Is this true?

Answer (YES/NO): YES